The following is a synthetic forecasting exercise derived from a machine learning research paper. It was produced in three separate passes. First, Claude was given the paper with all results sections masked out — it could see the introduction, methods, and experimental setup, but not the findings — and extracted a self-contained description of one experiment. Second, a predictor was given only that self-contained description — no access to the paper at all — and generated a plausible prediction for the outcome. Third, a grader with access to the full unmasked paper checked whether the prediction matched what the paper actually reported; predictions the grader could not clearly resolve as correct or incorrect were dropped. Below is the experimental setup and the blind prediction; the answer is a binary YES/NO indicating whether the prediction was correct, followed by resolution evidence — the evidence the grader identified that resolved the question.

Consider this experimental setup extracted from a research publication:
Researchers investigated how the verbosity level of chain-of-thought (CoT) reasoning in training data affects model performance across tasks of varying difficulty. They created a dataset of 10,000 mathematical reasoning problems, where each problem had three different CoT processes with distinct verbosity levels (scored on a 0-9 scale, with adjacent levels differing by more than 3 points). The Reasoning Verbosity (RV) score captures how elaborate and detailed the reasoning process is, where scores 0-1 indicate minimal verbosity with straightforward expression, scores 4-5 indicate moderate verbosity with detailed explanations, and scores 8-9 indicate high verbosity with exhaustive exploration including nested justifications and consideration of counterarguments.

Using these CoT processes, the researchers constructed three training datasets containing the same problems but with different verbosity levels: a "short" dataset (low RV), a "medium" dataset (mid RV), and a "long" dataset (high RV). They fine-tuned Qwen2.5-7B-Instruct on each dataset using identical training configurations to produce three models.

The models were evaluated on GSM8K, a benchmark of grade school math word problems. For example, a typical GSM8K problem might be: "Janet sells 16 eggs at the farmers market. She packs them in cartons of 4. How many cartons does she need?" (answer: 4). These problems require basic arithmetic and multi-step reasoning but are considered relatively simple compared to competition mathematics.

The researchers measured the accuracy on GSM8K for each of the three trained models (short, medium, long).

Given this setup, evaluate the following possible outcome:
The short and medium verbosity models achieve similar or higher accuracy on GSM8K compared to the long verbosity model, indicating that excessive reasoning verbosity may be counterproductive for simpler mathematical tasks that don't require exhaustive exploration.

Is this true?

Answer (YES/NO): YES